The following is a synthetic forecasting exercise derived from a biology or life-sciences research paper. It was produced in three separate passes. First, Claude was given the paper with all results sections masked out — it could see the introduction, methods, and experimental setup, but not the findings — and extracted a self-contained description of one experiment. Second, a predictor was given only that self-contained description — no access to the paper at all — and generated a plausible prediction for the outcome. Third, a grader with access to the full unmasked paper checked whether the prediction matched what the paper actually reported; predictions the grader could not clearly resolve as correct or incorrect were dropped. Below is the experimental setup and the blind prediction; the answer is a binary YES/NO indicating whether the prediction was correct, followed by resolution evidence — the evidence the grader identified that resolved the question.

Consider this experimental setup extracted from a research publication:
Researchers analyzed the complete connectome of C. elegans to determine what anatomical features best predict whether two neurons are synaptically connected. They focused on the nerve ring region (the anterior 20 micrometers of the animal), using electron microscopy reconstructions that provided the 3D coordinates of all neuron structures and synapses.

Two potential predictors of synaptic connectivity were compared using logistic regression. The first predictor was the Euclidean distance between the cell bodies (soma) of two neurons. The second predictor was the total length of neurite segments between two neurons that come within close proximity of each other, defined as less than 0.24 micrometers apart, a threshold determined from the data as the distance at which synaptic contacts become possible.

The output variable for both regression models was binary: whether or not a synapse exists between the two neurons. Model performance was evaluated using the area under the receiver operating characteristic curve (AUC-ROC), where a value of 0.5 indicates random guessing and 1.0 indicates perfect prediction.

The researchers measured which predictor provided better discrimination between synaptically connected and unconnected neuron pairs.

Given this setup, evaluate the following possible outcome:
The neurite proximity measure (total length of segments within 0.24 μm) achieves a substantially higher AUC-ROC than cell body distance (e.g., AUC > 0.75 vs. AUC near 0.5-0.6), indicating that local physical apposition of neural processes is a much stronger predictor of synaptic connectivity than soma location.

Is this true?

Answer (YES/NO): YES